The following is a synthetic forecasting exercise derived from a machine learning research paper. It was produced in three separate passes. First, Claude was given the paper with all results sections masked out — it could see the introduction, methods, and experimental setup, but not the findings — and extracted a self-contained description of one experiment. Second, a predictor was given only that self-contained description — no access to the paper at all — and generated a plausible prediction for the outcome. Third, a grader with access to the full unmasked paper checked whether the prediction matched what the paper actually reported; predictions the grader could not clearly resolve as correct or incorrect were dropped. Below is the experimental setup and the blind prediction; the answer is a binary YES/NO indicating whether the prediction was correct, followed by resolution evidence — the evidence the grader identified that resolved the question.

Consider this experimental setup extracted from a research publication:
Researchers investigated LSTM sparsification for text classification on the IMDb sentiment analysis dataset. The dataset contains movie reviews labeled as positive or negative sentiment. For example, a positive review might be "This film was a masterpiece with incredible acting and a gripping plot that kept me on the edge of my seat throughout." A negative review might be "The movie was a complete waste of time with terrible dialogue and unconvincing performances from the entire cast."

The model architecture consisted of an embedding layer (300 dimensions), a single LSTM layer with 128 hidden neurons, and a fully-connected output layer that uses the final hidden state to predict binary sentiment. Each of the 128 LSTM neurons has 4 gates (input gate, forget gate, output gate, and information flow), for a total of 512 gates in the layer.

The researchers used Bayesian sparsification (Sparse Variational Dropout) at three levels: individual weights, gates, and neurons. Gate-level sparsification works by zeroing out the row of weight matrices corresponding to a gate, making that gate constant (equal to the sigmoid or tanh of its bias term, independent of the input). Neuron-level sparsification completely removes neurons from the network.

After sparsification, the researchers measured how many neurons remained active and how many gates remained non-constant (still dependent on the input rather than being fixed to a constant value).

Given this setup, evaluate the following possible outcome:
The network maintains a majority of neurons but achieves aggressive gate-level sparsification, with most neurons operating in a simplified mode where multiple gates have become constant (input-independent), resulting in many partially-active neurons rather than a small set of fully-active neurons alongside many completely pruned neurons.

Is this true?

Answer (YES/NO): NO